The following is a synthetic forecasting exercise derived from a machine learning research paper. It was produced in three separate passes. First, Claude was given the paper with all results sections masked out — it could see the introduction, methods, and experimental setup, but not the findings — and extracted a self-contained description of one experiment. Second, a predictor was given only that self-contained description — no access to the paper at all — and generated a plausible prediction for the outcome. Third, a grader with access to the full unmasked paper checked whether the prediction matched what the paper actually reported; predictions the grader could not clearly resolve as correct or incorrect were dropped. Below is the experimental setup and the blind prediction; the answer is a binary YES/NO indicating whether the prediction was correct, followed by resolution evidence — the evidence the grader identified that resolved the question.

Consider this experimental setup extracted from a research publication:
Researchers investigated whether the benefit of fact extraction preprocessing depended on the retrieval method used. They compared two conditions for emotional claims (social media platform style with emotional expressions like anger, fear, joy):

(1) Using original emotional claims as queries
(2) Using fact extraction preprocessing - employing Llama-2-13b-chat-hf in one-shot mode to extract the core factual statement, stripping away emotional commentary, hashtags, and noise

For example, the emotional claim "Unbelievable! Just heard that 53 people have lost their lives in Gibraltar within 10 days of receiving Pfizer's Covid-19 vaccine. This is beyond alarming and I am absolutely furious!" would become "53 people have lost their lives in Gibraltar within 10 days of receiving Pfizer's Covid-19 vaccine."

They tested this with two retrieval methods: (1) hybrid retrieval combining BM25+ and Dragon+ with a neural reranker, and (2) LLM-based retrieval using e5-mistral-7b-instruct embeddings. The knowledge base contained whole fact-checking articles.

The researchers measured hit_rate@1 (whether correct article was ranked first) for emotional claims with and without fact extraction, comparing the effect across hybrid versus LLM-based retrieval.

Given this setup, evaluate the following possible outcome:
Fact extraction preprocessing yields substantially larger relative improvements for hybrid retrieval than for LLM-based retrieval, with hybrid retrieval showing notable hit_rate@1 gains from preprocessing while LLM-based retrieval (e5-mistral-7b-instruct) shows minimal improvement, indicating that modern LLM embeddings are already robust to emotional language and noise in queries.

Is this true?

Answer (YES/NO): NO